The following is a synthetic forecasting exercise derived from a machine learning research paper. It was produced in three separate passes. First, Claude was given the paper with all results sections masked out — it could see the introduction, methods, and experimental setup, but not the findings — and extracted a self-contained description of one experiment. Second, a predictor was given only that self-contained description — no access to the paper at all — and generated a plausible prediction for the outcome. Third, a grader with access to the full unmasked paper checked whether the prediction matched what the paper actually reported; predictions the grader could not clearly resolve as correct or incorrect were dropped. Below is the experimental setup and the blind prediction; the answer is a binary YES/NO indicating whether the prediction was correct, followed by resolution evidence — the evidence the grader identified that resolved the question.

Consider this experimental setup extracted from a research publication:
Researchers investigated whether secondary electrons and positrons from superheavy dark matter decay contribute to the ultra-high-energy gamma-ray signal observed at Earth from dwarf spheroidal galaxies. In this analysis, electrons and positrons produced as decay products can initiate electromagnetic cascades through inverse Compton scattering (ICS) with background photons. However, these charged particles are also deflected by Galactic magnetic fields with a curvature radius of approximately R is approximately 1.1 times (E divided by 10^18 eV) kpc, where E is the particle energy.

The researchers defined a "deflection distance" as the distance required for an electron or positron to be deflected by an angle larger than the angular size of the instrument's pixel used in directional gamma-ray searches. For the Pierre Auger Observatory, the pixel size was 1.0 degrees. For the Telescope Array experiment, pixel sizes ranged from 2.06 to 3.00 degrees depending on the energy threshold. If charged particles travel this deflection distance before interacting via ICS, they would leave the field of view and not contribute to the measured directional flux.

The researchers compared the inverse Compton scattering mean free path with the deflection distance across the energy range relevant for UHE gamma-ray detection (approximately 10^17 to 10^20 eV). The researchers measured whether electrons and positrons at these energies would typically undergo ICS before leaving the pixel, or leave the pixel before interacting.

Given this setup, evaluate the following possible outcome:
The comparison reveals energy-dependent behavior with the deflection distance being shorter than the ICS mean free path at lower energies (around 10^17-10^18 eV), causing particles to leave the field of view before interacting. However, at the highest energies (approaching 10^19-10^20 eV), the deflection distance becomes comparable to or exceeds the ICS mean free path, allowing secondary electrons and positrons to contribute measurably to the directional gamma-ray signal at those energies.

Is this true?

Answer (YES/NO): NO